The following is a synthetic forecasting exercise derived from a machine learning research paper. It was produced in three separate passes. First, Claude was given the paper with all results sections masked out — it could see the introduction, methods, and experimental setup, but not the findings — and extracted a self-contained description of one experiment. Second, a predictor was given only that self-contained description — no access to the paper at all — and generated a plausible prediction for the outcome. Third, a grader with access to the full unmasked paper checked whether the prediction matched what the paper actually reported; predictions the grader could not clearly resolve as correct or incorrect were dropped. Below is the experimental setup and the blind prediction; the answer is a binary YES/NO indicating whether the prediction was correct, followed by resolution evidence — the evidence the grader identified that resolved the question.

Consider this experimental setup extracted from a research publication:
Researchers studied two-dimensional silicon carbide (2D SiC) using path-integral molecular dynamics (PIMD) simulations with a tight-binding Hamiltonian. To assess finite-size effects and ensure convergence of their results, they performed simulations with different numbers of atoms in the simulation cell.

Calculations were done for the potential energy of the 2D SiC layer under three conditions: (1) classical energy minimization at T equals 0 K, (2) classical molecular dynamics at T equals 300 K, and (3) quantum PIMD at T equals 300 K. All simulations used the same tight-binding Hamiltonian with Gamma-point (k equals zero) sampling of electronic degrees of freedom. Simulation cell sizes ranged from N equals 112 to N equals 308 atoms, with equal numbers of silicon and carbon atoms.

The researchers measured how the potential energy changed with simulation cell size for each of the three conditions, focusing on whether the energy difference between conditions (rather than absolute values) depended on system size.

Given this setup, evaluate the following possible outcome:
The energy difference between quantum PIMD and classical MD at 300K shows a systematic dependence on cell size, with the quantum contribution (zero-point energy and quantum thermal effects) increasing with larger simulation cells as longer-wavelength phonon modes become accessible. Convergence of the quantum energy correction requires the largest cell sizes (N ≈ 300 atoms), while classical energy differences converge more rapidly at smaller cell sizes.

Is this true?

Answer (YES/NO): NO